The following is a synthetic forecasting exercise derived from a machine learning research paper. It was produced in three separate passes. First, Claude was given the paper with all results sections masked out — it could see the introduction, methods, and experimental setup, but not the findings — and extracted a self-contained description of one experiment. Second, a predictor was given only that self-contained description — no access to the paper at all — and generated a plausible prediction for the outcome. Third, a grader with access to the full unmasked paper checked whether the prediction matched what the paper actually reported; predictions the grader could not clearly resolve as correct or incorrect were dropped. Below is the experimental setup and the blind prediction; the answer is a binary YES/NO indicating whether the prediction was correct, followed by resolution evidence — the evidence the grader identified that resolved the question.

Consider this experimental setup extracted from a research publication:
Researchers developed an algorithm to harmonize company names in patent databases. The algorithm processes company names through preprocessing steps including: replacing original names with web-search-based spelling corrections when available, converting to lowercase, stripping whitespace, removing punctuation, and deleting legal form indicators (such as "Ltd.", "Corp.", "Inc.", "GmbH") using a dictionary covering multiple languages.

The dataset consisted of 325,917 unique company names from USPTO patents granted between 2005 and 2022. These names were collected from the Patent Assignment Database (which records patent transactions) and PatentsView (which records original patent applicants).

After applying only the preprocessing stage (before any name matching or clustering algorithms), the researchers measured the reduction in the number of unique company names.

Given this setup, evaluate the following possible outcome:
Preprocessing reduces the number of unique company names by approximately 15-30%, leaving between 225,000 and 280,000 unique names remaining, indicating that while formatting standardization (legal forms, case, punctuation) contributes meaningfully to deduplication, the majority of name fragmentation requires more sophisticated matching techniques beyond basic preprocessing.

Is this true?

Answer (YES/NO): YES